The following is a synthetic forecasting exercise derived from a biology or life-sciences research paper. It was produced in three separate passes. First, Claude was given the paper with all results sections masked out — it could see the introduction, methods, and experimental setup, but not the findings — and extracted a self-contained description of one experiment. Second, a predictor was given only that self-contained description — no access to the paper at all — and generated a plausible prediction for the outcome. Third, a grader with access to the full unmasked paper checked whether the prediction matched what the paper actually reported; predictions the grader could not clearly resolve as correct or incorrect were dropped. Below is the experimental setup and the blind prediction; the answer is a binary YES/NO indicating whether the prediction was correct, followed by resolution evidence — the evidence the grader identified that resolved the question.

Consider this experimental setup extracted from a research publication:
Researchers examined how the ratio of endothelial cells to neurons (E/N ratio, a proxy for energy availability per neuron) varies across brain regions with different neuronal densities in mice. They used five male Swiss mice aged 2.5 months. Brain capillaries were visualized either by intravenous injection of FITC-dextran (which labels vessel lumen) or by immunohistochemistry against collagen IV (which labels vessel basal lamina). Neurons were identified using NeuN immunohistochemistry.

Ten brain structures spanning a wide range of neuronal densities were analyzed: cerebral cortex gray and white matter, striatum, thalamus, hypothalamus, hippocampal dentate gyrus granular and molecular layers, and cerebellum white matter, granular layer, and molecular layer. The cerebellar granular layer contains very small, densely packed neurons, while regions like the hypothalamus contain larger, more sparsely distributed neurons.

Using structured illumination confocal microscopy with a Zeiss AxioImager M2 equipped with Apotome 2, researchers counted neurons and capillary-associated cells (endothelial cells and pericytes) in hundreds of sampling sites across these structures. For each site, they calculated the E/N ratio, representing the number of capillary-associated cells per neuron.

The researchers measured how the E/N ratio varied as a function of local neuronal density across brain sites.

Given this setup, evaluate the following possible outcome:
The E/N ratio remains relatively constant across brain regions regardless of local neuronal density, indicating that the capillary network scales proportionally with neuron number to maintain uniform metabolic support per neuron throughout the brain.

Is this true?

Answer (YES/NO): NO